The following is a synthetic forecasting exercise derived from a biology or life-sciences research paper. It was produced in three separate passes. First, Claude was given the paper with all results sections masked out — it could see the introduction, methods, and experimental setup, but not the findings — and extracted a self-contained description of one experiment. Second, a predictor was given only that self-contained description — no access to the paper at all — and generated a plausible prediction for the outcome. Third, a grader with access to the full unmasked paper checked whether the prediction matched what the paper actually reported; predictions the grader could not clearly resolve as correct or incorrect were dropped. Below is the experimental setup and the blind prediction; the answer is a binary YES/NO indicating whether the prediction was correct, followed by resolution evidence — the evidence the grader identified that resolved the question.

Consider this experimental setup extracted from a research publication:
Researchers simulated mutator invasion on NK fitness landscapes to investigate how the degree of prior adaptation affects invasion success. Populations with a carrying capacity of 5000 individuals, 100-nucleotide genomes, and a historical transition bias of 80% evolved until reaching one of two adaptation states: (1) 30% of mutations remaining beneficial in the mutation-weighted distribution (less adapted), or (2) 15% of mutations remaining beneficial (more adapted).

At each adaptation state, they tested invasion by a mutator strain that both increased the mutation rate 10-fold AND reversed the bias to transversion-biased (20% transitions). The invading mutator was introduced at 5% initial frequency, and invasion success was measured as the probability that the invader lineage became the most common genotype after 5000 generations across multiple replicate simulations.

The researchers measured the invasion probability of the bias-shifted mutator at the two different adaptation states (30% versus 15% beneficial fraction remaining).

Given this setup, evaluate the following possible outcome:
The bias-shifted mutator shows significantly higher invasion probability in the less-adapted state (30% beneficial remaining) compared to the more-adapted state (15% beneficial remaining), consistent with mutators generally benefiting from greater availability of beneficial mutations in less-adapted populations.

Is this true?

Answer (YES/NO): YES